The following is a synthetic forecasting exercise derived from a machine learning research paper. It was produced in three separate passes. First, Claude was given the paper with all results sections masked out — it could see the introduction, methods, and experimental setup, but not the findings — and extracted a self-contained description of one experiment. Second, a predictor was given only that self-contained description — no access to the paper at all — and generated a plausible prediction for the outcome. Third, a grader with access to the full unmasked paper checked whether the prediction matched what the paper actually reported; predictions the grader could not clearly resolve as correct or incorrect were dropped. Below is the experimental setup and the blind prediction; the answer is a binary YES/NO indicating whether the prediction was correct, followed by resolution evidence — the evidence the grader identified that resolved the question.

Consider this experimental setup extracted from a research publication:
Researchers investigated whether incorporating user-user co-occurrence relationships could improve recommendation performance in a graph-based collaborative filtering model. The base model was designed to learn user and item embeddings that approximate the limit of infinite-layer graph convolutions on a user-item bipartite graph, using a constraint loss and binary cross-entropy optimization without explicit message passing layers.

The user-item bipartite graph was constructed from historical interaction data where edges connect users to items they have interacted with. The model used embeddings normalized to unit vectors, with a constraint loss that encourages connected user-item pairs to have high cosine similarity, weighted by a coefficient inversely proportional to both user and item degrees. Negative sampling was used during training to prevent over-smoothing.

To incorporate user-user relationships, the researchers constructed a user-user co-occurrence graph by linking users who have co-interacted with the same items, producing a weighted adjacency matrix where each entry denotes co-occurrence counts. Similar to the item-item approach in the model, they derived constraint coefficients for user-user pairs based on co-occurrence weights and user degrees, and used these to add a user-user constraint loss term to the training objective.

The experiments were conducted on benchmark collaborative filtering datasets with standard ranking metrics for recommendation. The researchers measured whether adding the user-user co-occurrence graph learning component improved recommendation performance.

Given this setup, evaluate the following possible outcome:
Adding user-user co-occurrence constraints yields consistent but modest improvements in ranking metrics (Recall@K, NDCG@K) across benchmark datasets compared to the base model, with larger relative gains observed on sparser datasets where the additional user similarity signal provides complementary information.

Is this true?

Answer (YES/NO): NO